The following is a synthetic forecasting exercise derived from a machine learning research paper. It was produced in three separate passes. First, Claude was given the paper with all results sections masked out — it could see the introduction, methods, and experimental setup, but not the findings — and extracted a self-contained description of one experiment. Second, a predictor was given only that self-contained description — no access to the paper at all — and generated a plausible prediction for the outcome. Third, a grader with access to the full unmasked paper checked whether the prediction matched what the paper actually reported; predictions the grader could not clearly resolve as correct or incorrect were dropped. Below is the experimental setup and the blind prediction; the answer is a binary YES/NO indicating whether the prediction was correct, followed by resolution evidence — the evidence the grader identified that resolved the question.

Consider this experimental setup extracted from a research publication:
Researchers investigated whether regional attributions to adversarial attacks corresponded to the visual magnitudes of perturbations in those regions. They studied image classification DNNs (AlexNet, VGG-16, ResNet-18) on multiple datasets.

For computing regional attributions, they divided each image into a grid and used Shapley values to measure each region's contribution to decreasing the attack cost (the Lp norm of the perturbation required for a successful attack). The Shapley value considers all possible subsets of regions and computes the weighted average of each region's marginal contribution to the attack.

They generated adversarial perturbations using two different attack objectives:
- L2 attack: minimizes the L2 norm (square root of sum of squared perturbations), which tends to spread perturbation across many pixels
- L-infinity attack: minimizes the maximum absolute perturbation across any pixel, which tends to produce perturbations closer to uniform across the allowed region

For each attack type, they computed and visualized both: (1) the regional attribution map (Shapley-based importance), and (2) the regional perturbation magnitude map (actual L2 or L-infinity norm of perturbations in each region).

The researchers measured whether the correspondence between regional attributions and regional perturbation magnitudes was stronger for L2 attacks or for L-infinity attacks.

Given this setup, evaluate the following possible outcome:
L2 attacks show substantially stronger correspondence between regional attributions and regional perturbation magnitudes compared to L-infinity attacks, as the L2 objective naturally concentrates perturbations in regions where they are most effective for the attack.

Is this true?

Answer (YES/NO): YES